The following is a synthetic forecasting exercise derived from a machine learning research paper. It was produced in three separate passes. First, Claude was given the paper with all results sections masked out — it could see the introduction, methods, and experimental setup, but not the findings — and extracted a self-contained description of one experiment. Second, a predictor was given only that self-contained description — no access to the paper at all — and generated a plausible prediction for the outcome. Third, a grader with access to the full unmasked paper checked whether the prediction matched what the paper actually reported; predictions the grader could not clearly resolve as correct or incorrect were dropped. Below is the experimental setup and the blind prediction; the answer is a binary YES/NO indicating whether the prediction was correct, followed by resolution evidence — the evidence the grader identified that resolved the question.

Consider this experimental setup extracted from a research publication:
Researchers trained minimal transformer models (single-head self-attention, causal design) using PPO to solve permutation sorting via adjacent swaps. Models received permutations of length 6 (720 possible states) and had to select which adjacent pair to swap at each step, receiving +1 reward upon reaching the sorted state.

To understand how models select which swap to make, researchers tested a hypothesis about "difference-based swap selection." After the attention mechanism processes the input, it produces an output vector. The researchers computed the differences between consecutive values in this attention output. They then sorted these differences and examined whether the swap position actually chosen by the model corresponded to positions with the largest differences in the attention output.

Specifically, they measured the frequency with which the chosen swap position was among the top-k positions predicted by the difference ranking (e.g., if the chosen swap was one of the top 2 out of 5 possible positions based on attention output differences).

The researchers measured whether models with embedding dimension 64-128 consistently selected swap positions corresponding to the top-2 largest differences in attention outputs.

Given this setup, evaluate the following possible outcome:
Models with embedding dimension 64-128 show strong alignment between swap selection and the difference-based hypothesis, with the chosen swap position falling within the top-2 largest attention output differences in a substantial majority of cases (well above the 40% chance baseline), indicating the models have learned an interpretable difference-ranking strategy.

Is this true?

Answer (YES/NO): YES